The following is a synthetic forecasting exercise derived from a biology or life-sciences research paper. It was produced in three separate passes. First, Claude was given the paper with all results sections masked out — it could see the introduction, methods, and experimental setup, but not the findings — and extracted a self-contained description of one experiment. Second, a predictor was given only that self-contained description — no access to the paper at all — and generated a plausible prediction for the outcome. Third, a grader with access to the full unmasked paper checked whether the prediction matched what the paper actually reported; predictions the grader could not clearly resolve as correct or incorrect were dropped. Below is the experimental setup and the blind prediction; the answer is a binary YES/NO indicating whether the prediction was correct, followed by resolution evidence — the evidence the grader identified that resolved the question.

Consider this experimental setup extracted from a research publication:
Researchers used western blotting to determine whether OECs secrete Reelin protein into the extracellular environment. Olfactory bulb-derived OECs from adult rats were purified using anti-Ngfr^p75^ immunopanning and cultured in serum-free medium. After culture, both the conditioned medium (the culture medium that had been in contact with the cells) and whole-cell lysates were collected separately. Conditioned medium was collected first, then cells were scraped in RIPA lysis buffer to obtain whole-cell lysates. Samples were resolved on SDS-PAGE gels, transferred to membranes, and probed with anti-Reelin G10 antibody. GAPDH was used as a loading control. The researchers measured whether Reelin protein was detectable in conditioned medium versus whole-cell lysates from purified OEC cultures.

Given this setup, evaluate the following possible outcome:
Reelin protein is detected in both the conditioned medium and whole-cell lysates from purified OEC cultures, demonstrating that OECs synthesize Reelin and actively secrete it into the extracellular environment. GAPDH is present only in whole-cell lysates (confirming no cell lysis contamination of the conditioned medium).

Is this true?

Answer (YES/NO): YES